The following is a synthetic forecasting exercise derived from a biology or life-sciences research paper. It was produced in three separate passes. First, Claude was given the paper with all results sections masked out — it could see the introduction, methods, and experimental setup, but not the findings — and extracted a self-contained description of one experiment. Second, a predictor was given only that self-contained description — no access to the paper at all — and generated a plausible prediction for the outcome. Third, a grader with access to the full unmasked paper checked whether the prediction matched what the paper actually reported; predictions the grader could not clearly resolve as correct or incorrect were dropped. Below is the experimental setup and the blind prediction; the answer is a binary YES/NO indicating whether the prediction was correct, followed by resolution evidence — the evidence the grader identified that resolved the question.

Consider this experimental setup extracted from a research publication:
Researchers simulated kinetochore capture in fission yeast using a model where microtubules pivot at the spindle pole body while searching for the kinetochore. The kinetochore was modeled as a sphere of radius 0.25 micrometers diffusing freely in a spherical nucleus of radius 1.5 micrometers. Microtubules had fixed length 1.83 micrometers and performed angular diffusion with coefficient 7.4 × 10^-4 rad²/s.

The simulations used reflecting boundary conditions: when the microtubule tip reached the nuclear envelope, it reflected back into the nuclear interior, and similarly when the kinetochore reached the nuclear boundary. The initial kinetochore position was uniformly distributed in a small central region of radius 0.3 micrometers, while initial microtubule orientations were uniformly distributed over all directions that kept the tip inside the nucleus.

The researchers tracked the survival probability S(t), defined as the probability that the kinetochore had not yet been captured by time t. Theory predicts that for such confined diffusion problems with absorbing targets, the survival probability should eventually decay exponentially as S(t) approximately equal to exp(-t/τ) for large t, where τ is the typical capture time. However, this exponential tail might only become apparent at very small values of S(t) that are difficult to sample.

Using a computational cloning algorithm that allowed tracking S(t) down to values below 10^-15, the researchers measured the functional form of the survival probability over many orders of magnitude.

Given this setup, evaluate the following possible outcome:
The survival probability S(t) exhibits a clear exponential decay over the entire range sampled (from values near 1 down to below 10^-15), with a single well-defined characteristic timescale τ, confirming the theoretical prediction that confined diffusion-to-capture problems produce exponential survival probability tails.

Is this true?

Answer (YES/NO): NO